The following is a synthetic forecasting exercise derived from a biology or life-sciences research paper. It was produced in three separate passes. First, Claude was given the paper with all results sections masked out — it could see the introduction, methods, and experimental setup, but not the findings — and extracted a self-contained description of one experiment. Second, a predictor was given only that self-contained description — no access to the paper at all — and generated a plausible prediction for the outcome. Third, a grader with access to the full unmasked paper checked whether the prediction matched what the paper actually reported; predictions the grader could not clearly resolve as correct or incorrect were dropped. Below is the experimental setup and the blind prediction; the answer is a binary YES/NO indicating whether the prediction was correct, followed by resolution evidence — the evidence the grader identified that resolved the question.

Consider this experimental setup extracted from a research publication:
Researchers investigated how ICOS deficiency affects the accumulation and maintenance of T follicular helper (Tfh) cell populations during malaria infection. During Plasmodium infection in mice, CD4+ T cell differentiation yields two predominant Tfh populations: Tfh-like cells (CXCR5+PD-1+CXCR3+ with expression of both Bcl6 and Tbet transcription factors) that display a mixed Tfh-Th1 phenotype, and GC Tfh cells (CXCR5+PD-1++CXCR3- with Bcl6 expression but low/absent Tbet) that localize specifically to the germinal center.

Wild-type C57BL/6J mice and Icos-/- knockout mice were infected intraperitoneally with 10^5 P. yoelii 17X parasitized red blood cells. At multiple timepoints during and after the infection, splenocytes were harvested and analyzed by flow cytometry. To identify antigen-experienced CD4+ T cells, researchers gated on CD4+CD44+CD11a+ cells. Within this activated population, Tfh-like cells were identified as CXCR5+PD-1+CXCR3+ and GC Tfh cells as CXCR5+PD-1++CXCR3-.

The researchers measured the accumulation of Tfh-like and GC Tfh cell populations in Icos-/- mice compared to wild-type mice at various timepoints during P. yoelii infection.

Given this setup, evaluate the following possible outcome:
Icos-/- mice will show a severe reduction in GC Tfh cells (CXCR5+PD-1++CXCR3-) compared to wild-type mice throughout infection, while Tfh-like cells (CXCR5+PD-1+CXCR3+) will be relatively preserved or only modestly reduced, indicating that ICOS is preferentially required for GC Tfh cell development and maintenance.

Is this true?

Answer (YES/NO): NO